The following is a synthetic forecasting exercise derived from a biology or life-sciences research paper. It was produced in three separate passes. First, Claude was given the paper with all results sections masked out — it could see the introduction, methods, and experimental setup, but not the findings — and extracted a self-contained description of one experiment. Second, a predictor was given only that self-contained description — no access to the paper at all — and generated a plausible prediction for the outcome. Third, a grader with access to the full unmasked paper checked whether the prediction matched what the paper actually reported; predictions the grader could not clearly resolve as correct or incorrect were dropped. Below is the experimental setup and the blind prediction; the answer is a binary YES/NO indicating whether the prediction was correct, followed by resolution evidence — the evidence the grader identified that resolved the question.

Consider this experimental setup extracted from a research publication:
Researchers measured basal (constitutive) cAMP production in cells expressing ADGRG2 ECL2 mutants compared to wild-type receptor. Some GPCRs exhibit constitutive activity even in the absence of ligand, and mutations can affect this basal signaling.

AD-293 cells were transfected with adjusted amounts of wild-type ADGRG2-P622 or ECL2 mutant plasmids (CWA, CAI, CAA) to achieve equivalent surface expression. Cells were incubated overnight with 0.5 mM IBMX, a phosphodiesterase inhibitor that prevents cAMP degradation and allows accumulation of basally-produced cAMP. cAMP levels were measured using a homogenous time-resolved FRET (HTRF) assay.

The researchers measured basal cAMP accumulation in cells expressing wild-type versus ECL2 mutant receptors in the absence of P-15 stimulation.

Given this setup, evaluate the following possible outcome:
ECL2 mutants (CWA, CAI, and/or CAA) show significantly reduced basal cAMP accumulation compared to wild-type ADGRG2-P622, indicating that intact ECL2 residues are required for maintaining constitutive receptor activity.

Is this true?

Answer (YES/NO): NO